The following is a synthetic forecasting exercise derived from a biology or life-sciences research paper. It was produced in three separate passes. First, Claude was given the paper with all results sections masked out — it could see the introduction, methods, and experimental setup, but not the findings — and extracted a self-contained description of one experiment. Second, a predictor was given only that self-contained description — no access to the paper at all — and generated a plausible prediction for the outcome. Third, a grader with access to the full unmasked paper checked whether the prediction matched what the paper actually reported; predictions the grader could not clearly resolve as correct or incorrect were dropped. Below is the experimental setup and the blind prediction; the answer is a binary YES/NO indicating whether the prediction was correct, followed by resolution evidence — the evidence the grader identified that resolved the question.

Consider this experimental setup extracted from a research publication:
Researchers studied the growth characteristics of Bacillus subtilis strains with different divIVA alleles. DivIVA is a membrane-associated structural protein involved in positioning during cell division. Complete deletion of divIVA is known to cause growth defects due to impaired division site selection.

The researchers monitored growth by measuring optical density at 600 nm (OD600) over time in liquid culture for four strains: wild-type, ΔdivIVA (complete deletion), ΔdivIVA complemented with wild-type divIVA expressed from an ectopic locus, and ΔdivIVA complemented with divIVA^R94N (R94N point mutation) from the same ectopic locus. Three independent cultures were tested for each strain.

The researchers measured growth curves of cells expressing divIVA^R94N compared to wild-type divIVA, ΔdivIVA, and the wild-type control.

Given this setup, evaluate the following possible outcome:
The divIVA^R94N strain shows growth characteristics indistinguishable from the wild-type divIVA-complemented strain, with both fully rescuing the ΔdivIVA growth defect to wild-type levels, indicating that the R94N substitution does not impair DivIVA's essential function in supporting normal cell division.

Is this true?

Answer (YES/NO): YES